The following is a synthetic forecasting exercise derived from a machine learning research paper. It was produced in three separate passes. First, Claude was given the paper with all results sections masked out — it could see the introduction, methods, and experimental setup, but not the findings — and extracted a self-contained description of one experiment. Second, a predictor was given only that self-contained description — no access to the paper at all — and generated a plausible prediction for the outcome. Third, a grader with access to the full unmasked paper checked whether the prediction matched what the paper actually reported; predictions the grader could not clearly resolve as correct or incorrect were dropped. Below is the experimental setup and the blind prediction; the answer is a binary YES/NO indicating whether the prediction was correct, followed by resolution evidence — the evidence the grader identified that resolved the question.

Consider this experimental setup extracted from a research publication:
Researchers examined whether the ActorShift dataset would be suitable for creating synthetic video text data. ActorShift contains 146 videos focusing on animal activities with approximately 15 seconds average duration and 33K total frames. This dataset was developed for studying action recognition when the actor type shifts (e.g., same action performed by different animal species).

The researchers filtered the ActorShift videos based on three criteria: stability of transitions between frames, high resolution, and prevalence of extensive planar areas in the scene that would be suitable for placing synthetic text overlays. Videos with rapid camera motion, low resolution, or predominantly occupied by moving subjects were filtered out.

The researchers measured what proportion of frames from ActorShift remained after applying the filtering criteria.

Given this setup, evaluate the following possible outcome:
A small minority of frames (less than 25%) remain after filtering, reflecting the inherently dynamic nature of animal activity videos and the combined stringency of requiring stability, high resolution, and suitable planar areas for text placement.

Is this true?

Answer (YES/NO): YES